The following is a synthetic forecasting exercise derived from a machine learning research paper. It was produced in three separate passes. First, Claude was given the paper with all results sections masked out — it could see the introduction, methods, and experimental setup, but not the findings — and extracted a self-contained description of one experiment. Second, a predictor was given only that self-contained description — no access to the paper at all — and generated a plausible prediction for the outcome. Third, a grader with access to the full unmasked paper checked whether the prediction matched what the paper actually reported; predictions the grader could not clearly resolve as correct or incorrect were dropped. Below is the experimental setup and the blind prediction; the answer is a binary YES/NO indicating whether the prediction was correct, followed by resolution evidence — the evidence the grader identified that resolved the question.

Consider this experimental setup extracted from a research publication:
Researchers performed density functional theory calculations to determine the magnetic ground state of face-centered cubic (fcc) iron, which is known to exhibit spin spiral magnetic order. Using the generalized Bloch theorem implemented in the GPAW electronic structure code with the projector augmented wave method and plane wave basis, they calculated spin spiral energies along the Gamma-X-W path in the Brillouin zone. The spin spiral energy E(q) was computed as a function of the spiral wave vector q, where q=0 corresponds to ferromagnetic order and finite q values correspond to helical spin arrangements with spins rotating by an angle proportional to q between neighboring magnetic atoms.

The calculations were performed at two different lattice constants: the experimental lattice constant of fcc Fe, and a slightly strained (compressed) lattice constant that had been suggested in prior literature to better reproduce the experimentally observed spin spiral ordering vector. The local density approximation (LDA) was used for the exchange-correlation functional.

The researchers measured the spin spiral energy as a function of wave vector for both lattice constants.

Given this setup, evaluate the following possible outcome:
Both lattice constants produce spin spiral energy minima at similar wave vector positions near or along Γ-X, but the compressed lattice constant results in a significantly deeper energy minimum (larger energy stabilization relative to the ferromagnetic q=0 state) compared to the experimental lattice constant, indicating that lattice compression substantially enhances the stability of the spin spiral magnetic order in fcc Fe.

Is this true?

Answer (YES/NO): NO